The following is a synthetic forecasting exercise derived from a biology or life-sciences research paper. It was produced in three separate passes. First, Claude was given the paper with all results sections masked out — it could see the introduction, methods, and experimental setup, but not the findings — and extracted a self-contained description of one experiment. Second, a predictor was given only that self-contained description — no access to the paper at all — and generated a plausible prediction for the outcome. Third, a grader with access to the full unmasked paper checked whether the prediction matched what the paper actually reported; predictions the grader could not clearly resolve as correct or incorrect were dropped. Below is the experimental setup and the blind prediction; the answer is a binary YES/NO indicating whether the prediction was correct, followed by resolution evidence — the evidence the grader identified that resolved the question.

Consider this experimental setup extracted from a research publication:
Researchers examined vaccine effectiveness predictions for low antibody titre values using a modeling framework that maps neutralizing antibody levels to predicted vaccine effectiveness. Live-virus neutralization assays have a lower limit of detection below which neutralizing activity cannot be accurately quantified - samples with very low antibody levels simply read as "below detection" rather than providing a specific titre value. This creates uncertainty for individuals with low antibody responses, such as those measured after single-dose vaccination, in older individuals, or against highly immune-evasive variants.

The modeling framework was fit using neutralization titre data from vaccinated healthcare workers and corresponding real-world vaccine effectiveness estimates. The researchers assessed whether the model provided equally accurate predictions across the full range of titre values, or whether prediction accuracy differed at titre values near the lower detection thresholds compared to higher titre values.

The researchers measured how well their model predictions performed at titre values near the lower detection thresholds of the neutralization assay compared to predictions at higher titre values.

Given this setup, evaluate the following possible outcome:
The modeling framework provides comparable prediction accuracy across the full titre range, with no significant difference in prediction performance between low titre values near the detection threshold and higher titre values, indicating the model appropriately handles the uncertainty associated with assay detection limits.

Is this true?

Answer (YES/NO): NO